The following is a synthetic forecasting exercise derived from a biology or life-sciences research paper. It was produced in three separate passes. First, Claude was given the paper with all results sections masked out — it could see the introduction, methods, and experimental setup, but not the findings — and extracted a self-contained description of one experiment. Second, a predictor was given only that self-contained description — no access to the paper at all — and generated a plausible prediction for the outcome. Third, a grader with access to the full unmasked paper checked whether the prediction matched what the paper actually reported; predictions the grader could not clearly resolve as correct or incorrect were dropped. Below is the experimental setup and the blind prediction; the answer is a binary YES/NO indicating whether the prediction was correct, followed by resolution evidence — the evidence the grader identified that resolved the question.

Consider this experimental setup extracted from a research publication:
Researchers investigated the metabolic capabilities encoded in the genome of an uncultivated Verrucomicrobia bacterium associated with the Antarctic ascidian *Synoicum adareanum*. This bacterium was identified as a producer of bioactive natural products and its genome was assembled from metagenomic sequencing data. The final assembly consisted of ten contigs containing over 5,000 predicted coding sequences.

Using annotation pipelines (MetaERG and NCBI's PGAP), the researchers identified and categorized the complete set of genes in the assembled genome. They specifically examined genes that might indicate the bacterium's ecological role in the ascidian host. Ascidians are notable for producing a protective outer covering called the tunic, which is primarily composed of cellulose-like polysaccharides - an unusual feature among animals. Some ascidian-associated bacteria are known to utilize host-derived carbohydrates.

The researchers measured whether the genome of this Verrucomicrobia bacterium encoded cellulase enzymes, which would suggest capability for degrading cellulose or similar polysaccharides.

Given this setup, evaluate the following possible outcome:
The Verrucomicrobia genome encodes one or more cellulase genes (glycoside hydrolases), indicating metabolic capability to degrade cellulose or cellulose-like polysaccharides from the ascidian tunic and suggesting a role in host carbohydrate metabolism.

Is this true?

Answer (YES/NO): YES